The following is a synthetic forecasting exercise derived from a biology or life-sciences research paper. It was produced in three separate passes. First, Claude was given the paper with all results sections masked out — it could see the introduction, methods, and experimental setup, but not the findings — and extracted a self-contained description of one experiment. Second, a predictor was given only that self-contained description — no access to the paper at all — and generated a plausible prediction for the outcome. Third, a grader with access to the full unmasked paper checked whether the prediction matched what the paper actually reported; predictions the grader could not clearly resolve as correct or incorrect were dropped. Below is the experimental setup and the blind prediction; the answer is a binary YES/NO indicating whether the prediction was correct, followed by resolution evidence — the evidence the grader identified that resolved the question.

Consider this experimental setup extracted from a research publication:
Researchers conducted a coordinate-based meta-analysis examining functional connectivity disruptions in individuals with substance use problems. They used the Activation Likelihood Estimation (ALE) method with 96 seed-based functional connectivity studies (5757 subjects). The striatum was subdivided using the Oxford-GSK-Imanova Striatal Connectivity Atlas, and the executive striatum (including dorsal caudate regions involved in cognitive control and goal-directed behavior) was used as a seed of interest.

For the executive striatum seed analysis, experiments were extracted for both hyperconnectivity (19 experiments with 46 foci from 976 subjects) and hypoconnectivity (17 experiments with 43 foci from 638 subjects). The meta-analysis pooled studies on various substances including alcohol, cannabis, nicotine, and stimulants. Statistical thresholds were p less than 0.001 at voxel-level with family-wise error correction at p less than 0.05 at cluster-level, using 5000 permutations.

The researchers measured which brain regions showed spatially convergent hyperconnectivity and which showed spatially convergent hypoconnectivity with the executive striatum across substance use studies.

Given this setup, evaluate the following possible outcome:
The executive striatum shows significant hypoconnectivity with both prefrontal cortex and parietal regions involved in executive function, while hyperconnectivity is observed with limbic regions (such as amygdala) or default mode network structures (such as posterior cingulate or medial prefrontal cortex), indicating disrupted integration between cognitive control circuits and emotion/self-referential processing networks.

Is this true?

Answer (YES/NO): NO